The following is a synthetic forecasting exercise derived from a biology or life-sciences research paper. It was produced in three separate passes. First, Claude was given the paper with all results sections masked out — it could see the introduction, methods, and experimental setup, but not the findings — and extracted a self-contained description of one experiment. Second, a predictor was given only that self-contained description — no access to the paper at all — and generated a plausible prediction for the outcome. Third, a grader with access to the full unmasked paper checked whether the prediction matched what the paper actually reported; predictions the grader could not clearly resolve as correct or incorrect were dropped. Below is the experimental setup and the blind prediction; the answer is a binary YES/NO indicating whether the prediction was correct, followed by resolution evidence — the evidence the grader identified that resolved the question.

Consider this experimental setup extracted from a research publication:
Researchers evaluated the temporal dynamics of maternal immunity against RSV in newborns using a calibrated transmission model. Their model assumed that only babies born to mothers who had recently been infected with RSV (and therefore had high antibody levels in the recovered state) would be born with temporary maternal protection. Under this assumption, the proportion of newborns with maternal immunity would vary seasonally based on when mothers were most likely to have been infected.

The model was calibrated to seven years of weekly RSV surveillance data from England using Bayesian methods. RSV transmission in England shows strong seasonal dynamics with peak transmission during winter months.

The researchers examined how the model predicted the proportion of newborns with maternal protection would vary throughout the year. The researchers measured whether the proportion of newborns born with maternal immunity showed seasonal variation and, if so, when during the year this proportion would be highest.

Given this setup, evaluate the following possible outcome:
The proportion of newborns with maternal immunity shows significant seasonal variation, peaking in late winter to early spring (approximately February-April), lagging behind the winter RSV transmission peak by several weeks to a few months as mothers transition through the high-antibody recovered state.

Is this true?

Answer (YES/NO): YES